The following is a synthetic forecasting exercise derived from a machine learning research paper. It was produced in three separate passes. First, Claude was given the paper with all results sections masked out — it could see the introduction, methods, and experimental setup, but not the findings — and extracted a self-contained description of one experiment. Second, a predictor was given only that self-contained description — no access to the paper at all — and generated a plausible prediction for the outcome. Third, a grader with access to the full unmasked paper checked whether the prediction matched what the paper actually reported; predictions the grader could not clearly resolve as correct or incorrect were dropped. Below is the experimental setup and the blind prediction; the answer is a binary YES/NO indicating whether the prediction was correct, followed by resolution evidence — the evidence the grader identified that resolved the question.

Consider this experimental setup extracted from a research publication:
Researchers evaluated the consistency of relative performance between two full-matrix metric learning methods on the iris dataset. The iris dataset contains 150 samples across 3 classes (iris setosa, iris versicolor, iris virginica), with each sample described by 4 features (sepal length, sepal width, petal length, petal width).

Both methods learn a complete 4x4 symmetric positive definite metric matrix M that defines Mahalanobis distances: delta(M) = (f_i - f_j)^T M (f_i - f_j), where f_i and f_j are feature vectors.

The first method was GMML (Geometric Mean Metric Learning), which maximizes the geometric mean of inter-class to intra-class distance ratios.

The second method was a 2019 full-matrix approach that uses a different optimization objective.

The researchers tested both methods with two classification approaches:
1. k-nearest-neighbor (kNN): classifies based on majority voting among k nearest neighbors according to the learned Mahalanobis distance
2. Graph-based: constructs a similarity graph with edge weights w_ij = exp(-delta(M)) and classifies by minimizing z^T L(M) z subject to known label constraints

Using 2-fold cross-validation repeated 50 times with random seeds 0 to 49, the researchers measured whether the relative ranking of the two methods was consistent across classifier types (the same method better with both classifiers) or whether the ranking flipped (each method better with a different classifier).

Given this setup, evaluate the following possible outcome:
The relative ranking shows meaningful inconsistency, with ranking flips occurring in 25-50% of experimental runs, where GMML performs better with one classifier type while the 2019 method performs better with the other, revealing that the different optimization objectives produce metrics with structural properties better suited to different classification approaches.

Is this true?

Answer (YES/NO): NO